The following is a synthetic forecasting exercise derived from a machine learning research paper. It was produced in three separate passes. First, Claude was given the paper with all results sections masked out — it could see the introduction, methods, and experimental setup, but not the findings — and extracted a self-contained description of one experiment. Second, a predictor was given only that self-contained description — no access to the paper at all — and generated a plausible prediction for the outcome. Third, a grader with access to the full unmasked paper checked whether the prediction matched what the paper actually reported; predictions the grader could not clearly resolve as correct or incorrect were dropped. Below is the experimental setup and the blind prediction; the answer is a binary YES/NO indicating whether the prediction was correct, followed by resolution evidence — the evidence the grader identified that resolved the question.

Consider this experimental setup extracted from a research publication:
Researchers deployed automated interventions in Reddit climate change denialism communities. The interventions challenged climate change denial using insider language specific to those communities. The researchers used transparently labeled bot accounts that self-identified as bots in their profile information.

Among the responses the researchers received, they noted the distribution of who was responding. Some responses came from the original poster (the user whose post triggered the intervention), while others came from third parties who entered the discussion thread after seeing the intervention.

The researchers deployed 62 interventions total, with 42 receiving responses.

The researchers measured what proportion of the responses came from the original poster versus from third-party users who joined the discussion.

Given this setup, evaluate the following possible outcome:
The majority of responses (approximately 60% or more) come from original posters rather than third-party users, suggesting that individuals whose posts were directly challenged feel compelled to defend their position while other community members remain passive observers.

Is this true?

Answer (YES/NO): YES